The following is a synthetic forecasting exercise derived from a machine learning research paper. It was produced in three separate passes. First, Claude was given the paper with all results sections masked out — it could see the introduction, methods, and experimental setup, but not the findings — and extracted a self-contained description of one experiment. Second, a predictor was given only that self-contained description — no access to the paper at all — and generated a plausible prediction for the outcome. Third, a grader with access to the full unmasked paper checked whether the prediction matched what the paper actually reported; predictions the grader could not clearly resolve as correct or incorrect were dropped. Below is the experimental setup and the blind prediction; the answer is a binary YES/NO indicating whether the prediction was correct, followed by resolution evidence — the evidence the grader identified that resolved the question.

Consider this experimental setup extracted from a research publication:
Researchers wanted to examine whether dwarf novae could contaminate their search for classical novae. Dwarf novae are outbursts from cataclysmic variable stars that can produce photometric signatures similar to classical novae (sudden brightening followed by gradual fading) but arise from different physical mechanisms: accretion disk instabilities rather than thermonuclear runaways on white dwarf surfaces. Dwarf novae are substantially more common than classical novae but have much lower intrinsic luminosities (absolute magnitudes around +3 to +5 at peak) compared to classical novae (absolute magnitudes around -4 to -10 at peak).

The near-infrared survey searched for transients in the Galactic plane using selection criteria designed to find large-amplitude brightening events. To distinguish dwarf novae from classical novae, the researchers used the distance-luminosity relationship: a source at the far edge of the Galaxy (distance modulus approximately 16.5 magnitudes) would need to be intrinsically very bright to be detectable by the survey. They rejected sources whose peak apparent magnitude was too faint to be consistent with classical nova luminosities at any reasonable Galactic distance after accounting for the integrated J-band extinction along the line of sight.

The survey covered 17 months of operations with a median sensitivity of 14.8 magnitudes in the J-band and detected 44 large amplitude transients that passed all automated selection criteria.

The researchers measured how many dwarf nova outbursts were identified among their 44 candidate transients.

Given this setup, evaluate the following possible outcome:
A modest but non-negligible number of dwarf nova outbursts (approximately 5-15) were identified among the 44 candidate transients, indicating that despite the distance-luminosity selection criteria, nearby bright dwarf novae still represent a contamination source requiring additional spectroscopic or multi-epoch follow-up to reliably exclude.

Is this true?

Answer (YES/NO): YES